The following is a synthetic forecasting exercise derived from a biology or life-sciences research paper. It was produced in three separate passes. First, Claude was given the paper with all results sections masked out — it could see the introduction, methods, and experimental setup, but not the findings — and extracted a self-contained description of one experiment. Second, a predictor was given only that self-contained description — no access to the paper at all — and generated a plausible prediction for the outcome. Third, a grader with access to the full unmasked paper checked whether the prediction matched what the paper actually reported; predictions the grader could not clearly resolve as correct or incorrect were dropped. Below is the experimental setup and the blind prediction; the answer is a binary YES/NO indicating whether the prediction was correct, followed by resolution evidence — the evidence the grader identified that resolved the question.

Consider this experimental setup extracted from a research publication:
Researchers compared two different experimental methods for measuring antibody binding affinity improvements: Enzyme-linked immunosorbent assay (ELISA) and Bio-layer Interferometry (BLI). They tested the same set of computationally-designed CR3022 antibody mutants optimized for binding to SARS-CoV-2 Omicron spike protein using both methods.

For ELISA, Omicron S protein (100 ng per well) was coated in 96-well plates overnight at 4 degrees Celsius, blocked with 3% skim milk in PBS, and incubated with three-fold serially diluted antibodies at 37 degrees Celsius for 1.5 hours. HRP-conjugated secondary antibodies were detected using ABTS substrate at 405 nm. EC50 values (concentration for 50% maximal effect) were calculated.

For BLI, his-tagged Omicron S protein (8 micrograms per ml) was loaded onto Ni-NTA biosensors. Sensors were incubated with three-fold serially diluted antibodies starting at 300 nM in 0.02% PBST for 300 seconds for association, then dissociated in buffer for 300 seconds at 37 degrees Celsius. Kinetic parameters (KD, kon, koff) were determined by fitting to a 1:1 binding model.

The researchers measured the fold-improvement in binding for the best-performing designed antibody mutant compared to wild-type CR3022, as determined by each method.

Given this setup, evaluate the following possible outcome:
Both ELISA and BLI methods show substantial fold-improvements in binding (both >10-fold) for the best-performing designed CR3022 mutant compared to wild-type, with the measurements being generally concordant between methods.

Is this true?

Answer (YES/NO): NO